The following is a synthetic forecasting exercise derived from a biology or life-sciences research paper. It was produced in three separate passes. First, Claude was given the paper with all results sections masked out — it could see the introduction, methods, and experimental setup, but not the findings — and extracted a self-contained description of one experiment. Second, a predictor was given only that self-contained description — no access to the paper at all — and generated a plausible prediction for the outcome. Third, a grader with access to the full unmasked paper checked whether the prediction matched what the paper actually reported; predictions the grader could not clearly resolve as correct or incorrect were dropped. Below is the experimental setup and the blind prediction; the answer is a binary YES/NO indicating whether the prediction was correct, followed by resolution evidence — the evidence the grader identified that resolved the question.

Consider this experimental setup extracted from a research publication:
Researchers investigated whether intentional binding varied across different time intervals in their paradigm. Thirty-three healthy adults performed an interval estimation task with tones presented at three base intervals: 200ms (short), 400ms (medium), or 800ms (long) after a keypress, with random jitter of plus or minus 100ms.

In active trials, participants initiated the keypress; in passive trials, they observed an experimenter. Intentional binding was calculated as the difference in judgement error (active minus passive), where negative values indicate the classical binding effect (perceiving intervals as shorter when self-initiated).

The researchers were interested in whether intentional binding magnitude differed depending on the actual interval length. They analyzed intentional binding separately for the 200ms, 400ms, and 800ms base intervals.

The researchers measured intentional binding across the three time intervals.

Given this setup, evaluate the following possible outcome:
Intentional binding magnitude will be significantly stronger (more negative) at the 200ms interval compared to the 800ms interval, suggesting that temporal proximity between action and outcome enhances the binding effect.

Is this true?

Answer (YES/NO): YES